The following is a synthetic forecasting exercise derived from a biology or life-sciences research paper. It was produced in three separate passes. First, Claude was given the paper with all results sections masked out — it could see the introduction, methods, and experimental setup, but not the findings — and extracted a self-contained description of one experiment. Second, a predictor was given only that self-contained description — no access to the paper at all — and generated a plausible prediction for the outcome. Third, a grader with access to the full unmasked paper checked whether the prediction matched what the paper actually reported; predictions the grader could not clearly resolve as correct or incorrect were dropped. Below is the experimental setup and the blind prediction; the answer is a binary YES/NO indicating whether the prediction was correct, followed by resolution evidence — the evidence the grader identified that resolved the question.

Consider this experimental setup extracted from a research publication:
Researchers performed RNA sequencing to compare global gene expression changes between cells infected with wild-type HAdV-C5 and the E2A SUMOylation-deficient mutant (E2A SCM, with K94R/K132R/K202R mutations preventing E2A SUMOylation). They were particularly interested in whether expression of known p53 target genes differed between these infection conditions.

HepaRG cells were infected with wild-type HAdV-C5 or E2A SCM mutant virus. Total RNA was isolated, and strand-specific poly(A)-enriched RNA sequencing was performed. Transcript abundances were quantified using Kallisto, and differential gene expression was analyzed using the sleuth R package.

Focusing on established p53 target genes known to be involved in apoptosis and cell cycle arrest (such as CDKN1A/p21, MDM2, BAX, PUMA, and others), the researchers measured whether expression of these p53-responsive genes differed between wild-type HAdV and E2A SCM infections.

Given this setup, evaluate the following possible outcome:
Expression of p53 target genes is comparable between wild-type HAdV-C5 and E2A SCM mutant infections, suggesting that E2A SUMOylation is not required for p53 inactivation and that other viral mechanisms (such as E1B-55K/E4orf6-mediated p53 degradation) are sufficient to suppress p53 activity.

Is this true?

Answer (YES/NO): NO